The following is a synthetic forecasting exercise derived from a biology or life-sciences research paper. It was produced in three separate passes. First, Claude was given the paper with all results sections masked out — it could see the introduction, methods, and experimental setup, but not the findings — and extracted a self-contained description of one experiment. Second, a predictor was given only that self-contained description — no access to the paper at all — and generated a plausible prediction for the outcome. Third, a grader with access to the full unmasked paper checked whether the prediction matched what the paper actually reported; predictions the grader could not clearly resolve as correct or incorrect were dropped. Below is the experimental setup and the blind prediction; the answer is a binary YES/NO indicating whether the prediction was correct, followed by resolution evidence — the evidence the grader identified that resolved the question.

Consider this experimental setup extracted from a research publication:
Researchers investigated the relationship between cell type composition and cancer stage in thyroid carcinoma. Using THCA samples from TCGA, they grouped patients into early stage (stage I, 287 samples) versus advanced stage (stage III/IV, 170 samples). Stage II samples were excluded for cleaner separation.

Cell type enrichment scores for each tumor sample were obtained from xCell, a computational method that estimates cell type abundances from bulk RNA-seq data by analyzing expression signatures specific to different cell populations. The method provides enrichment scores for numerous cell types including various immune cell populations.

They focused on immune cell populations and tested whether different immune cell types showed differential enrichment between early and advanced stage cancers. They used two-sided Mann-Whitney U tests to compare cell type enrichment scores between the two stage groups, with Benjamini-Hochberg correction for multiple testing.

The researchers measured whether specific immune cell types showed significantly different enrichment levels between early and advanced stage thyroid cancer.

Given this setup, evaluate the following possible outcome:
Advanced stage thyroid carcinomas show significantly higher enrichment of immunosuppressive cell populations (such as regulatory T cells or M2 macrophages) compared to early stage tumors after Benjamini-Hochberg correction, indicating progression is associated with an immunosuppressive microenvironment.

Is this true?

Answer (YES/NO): NO